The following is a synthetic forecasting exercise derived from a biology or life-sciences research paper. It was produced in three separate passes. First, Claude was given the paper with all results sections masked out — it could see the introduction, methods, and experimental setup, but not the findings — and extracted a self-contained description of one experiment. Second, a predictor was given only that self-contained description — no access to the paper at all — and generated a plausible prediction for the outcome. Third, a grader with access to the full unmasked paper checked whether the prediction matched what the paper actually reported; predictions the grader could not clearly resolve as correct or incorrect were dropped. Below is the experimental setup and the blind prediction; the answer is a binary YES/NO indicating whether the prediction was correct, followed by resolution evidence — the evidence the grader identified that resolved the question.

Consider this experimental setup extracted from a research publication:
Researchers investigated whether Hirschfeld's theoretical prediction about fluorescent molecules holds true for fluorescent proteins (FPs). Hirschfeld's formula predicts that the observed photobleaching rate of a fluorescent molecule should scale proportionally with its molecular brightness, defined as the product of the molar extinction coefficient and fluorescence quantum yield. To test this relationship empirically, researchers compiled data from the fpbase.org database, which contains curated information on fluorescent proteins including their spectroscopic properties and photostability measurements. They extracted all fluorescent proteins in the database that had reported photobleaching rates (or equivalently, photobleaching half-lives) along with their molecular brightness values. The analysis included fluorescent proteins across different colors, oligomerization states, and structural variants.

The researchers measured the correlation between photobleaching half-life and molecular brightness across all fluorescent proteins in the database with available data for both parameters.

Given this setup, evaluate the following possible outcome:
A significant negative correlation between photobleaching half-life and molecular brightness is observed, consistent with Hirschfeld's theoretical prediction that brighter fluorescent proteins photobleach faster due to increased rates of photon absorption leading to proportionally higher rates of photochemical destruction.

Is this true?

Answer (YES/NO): NO